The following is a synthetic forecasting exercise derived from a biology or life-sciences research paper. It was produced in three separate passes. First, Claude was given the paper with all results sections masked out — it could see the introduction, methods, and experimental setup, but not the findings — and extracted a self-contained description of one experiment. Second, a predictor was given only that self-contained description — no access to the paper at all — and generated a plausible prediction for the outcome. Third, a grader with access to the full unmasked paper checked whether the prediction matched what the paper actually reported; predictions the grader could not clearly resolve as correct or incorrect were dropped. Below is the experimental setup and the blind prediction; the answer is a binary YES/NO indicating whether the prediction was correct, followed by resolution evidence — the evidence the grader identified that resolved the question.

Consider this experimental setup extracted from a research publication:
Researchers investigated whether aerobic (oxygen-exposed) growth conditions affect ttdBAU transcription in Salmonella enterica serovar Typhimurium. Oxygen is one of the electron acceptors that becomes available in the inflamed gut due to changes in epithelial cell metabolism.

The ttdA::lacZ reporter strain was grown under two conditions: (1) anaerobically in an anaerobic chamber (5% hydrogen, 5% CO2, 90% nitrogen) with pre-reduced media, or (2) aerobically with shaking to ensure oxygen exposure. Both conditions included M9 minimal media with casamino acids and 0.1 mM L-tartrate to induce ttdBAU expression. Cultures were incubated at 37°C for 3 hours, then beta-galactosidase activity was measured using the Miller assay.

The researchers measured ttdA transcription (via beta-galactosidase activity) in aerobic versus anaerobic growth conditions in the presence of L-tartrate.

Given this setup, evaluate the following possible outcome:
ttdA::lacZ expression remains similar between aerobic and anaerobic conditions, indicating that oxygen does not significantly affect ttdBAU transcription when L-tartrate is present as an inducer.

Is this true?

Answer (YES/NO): NO